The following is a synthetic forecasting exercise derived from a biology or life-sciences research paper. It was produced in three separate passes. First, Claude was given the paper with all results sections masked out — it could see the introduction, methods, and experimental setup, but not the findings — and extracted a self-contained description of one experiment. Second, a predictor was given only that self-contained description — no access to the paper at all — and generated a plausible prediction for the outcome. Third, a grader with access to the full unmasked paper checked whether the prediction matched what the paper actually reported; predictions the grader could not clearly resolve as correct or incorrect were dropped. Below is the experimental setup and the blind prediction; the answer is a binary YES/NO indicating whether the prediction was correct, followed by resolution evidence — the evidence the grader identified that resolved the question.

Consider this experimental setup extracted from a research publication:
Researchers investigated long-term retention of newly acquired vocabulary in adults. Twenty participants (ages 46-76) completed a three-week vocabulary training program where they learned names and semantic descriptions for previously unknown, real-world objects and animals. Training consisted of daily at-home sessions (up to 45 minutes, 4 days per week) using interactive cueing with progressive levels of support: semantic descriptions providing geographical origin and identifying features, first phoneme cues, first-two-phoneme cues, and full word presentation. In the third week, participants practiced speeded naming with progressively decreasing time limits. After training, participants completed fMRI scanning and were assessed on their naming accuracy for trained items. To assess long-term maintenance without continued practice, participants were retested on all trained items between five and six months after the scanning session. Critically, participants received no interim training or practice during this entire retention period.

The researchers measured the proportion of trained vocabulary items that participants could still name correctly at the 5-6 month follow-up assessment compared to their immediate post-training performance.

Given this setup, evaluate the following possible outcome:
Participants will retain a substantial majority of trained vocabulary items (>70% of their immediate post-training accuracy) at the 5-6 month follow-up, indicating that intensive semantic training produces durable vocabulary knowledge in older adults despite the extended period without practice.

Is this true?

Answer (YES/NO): YES